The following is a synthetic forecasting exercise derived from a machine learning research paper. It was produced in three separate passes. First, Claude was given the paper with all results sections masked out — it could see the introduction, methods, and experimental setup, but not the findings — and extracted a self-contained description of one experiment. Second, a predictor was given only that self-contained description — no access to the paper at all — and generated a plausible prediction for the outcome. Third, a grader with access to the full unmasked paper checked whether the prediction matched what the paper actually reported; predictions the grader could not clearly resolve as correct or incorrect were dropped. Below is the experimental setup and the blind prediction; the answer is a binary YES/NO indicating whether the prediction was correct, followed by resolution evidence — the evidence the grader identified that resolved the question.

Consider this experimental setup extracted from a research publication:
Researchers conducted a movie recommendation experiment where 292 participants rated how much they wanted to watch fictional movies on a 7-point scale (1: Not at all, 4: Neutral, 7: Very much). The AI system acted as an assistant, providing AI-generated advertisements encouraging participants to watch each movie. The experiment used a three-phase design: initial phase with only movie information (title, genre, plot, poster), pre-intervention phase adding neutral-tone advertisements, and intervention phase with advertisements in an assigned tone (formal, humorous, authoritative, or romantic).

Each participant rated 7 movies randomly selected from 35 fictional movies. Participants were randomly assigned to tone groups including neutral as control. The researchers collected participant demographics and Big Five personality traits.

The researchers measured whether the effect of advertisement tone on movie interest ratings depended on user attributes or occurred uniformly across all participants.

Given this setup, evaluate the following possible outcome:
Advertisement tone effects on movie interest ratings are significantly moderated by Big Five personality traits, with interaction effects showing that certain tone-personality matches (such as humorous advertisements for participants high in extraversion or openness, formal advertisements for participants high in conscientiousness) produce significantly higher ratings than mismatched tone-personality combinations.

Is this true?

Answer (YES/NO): NO